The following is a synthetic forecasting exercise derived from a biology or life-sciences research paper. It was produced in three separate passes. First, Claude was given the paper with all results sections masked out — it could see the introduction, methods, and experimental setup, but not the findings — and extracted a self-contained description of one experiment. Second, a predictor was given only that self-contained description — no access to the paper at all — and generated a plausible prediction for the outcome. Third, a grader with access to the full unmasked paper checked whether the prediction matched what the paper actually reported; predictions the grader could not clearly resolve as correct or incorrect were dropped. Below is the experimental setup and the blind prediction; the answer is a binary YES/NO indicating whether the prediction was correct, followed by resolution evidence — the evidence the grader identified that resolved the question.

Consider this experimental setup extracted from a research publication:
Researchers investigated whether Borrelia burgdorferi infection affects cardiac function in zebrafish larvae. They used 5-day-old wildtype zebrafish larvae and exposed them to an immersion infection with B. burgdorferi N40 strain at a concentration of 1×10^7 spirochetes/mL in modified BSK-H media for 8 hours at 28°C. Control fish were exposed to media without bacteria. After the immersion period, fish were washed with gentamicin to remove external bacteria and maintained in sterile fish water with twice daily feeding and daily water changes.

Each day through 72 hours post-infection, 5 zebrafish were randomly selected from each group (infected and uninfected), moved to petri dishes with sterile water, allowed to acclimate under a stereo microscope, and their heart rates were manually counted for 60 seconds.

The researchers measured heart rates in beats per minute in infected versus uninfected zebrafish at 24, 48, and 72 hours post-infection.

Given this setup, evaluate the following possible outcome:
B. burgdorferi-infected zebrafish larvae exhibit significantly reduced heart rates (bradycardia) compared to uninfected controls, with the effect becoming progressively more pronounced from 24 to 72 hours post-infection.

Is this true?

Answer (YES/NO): NO